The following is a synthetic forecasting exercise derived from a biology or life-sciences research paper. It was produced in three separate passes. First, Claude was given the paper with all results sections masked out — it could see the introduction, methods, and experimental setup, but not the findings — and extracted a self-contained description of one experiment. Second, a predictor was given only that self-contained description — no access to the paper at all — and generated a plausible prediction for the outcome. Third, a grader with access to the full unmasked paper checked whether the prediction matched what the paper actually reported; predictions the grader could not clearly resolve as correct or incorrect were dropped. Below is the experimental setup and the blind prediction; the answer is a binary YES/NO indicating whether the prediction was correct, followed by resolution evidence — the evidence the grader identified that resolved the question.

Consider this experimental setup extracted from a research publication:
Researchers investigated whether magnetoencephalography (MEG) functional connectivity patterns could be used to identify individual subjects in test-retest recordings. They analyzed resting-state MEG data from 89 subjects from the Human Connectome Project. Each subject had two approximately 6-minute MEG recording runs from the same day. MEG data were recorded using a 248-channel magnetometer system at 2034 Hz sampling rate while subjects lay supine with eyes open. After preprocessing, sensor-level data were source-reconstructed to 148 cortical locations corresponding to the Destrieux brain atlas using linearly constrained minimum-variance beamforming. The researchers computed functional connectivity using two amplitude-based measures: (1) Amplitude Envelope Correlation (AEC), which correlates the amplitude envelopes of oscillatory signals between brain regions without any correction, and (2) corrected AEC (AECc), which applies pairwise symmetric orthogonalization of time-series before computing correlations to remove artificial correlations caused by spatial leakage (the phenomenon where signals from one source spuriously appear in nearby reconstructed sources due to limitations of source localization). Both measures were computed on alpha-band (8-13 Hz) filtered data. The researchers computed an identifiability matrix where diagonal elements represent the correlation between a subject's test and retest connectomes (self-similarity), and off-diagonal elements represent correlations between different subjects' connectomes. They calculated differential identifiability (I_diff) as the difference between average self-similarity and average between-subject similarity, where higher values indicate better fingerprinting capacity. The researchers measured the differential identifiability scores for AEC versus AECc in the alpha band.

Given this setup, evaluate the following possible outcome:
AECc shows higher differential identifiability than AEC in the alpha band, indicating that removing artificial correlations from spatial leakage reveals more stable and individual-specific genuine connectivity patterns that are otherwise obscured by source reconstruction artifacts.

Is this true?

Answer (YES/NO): YES